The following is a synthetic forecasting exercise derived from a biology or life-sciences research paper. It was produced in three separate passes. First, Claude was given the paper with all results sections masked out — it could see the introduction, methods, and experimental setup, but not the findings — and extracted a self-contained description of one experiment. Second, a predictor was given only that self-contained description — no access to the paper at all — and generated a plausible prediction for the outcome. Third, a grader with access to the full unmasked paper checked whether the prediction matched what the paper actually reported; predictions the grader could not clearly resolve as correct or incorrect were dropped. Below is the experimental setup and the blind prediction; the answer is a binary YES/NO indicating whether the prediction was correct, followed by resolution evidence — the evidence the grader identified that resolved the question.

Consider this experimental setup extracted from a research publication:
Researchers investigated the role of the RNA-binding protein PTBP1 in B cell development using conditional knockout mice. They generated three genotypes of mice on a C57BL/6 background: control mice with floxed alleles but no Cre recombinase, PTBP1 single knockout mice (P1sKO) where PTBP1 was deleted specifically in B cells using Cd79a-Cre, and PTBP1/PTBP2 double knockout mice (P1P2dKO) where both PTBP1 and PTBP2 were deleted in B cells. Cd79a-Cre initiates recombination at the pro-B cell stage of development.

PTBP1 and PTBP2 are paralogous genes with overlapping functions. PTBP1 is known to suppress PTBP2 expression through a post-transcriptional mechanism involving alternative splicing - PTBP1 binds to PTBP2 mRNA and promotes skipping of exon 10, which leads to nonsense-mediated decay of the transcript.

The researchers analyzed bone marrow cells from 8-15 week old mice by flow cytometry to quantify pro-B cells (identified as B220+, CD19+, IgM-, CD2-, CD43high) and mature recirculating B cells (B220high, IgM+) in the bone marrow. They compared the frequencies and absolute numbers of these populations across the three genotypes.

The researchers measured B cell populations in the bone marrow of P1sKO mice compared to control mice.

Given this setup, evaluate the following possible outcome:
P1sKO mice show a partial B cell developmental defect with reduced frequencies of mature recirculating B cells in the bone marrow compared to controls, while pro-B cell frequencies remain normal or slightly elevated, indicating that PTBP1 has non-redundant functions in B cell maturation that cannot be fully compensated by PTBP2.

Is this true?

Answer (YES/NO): NO